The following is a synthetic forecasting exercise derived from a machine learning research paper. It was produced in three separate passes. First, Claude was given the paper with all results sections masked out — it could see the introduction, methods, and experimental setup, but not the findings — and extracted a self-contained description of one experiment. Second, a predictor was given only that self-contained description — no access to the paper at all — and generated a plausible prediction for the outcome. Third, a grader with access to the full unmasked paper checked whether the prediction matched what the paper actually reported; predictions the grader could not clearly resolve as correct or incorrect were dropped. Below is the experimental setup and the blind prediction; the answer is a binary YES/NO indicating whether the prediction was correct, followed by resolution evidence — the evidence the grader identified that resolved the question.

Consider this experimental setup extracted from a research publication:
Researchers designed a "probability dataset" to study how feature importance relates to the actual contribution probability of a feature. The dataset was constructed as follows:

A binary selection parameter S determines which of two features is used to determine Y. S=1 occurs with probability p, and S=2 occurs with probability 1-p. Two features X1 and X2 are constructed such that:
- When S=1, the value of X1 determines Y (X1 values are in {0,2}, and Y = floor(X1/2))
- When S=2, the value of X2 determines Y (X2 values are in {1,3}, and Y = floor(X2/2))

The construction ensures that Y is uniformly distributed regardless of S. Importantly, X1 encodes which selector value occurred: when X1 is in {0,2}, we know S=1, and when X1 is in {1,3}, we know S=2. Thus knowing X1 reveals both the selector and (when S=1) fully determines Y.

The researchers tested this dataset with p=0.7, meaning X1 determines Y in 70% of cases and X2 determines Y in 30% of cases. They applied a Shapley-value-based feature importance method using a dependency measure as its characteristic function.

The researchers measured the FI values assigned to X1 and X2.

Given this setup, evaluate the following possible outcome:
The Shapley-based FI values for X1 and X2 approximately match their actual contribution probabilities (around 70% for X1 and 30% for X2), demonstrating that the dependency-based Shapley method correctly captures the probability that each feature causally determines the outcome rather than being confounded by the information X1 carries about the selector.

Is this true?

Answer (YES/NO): YES